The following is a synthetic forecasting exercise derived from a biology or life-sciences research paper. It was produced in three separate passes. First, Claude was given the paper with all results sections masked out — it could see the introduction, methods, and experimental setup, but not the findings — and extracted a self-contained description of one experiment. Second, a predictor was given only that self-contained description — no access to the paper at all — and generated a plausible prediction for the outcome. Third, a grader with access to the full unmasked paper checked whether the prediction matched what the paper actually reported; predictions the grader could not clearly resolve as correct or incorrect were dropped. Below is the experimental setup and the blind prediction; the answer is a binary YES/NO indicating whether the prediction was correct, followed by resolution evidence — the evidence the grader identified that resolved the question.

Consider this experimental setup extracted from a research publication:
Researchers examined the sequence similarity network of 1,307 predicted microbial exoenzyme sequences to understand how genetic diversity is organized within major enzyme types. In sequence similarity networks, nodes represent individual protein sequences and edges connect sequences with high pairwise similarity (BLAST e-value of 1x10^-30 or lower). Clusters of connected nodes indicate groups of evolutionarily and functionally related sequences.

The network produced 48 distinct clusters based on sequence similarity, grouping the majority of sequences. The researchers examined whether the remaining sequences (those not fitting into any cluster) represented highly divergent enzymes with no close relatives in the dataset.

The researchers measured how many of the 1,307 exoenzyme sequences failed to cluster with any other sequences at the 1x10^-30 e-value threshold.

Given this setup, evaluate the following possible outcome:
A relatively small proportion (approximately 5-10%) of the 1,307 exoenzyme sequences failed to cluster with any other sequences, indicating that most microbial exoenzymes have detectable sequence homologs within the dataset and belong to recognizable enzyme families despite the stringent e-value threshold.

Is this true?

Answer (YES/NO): NO